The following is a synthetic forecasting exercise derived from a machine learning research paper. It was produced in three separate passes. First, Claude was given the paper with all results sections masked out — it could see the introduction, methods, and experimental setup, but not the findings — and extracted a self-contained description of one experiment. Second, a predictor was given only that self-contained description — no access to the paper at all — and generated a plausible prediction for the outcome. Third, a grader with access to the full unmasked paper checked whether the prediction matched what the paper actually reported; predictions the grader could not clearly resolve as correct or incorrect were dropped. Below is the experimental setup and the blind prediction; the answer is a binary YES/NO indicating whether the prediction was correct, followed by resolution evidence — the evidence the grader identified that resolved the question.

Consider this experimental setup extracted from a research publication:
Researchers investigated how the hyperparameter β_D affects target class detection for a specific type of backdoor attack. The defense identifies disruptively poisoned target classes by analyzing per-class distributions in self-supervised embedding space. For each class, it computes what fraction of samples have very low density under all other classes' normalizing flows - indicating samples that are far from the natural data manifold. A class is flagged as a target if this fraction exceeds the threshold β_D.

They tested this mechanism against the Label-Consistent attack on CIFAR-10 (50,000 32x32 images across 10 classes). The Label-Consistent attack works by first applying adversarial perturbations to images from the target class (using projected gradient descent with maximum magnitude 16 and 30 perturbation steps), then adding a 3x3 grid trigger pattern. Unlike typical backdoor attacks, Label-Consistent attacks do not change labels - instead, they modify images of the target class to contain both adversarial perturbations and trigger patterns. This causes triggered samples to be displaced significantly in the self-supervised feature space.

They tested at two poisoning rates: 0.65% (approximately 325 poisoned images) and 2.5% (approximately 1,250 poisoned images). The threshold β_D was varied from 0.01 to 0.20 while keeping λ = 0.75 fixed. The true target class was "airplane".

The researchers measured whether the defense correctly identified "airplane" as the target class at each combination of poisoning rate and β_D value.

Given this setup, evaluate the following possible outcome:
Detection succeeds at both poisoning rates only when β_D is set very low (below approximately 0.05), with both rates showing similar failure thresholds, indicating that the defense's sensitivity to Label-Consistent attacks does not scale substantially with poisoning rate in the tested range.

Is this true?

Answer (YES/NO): NO